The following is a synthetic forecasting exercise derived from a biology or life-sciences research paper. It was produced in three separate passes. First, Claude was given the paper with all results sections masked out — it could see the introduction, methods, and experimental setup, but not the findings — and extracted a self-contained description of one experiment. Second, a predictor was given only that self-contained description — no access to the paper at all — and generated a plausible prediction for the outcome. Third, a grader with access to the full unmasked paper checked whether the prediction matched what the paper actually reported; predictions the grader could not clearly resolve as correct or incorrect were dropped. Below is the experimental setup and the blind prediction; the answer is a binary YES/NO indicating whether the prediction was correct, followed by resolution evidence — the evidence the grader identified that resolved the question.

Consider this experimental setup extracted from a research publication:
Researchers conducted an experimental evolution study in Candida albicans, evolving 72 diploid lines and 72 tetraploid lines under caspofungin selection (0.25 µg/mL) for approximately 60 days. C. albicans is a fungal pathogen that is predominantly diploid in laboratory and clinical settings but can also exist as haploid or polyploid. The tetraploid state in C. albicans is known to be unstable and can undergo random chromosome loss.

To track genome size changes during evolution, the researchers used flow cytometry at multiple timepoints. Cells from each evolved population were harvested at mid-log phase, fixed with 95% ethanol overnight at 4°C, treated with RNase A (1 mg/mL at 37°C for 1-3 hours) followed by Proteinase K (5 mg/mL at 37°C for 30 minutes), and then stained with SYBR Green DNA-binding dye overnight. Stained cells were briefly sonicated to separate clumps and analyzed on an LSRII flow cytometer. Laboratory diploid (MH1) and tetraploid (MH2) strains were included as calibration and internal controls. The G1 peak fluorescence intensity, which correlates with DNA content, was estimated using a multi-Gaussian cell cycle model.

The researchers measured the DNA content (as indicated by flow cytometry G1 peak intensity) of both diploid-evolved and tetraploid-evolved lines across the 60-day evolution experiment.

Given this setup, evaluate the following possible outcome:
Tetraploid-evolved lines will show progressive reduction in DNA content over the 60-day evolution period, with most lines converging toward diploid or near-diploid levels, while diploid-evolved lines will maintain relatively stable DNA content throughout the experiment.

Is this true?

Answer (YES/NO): NO